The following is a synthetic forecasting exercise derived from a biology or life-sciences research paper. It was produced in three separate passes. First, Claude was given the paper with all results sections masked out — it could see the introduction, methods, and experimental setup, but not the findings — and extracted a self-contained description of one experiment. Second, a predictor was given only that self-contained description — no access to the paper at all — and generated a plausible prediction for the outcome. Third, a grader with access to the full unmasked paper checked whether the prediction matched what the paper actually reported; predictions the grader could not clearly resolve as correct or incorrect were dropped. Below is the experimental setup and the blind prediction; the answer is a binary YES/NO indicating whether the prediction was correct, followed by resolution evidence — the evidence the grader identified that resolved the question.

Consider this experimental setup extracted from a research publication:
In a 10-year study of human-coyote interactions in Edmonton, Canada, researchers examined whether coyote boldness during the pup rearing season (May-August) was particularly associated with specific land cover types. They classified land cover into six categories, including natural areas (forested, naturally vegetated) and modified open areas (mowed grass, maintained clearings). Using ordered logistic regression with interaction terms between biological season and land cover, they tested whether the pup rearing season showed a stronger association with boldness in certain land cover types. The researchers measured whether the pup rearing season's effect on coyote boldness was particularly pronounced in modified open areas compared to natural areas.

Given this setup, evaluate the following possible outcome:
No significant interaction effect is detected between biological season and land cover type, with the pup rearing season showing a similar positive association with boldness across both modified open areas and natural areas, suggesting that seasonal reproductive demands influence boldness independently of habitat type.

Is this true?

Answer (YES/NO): NO